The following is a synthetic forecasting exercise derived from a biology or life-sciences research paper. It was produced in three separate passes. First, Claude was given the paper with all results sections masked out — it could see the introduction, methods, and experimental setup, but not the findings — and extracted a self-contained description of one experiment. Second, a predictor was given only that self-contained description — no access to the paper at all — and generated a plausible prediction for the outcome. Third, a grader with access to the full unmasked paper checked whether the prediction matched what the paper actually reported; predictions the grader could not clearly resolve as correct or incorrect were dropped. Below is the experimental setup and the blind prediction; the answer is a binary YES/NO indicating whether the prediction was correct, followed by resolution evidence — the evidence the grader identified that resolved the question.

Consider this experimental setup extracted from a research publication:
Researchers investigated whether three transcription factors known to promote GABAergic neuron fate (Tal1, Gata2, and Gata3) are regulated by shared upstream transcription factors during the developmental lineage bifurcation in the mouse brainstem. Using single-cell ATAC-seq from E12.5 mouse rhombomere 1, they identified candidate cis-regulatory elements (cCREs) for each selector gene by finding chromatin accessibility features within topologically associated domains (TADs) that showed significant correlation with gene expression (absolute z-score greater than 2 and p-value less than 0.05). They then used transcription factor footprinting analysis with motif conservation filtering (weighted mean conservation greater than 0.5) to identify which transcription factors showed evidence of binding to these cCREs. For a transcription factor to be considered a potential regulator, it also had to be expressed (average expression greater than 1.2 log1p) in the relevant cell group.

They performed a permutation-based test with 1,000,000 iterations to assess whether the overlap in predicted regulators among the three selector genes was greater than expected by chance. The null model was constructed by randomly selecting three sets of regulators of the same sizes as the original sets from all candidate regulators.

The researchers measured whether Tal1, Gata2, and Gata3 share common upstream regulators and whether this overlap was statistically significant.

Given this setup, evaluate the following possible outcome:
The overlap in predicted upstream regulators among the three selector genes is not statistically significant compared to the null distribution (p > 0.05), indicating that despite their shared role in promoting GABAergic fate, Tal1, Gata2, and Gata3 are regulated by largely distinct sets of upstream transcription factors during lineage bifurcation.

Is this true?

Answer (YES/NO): NO